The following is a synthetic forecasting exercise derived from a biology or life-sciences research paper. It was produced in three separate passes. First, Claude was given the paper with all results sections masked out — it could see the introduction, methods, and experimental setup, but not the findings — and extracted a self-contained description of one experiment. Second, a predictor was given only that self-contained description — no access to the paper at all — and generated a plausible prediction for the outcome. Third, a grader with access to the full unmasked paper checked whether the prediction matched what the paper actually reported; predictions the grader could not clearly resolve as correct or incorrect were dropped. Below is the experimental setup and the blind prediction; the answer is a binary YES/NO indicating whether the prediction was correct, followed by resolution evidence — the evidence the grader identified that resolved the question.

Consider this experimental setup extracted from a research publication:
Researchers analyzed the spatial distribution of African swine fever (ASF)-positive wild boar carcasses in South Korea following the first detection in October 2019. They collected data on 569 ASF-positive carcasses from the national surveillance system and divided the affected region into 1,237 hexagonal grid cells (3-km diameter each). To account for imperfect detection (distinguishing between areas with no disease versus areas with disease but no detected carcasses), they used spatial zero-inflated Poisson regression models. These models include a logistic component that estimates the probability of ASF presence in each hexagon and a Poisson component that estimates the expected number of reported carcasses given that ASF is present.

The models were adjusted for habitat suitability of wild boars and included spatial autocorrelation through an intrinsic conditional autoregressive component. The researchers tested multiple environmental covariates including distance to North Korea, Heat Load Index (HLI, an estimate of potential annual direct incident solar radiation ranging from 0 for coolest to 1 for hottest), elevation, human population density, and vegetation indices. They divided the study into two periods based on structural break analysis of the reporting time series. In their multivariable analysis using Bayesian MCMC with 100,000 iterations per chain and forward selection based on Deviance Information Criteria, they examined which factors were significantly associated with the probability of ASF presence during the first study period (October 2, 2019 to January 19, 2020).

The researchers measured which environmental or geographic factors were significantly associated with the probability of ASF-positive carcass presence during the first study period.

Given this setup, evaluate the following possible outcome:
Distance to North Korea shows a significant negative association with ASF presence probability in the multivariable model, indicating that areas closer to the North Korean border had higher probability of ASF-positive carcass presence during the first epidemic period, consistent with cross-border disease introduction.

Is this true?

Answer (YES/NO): YES